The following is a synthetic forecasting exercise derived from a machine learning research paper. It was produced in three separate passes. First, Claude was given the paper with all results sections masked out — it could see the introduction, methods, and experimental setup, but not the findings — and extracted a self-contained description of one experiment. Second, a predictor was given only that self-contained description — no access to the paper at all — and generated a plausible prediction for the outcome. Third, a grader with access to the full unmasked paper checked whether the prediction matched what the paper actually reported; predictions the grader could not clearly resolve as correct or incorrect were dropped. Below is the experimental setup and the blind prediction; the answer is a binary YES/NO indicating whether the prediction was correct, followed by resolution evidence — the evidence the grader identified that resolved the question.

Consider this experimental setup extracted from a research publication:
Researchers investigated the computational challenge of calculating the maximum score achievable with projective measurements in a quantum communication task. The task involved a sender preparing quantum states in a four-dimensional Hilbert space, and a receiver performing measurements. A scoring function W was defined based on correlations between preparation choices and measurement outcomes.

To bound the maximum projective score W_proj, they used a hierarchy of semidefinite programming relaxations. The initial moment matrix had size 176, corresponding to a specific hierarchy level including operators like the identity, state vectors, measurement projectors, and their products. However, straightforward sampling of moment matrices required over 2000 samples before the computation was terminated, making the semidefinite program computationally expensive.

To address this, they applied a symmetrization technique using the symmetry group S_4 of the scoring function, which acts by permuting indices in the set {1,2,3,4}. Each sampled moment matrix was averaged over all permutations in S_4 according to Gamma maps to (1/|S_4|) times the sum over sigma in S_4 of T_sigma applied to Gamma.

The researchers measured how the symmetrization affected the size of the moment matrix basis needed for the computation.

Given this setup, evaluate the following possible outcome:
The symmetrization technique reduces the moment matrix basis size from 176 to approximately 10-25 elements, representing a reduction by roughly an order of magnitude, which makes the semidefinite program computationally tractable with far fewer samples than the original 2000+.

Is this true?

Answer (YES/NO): NO